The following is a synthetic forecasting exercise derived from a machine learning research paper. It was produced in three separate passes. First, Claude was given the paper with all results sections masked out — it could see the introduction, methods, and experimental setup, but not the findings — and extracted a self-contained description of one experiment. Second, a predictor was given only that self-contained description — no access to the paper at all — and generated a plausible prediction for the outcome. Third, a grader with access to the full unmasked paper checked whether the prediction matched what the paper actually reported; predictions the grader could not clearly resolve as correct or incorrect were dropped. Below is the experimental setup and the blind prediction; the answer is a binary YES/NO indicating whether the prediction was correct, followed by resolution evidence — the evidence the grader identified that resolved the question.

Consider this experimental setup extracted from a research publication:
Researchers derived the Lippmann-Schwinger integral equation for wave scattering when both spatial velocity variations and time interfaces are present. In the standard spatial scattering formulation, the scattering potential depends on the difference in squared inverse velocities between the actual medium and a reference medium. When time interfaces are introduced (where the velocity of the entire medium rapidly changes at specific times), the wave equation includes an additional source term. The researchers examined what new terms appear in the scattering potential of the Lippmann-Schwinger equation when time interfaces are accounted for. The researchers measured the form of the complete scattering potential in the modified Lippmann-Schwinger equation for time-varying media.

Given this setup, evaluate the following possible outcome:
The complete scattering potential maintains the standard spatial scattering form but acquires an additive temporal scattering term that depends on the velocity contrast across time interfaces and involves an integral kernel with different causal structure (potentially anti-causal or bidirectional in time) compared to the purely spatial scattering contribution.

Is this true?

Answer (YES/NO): NO